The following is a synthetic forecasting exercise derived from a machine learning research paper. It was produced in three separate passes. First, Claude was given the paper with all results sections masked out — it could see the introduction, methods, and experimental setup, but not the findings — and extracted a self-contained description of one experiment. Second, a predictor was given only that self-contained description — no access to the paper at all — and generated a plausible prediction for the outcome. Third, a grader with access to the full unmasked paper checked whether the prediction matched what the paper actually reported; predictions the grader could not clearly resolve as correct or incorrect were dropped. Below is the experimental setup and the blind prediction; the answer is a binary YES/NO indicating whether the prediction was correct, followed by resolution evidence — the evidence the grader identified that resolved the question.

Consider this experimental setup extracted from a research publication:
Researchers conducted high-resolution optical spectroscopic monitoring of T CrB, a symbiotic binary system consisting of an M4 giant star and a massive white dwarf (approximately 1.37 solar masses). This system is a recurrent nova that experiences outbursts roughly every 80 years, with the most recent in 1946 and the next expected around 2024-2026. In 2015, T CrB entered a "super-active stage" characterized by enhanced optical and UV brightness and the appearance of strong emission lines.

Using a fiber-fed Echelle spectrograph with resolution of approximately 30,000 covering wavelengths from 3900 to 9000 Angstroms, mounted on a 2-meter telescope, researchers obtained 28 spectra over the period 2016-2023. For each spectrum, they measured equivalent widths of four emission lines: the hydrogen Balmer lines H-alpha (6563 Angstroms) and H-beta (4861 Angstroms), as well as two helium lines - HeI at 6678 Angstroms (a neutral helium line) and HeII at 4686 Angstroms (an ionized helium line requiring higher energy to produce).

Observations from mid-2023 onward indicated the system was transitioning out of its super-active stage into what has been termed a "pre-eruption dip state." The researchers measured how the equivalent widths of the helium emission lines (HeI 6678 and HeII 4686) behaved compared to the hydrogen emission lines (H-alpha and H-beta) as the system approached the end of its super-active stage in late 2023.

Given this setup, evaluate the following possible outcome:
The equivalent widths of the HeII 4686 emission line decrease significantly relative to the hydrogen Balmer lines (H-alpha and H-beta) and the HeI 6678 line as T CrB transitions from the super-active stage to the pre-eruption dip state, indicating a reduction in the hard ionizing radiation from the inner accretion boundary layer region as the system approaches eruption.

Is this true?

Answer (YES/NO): NO